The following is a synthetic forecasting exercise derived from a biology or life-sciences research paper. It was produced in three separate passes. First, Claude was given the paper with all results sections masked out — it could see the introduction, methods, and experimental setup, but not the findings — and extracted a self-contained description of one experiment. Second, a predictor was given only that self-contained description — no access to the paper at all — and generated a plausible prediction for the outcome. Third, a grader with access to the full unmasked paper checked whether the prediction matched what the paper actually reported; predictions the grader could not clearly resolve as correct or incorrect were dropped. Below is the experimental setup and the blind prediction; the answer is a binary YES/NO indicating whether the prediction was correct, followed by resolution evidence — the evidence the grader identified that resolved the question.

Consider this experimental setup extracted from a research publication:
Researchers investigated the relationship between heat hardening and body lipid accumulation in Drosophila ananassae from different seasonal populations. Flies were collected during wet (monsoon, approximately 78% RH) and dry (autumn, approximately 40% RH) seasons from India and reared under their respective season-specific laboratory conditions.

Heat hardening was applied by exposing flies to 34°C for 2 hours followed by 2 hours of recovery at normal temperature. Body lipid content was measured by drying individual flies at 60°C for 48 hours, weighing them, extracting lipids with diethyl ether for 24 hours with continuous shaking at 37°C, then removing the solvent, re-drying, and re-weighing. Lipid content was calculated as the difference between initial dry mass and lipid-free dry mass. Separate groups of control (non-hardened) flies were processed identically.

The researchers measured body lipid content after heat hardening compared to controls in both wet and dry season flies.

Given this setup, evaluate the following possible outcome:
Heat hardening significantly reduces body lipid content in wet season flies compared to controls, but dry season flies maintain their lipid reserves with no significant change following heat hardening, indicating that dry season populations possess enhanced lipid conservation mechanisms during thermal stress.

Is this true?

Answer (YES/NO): NO